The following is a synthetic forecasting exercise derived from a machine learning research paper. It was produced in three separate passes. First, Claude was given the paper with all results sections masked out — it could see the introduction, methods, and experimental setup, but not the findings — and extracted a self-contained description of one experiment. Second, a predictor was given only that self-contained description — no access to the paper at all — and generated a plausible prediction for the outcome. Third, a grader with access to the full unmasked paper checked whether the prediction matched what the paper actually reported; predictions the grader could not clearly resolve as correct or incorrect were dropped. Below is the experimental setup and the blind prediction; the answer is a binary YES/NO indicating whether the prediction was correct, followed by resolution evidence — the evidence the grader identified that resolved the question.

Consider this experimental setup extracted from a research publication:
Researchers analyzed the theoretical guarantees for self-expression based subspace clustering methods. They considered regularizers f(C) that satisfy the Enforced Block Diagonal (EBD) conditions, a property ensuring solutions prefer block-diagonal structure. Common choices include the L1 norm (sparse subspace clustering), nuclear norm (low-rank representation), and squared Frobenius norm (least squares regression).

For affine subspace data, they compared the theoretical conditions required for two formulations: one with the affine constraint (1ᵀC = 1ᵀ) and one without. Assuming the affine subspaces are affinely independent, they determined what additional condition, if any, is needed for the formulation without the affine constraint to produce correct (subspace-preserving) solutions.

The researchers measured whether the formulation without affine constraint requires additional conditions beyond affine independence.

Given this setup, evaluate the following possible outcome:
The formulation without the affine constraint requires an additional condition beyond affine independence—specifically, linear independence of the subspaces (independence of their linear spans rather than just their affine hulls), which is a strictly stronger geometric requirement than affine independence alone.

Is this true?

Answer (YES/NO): NO